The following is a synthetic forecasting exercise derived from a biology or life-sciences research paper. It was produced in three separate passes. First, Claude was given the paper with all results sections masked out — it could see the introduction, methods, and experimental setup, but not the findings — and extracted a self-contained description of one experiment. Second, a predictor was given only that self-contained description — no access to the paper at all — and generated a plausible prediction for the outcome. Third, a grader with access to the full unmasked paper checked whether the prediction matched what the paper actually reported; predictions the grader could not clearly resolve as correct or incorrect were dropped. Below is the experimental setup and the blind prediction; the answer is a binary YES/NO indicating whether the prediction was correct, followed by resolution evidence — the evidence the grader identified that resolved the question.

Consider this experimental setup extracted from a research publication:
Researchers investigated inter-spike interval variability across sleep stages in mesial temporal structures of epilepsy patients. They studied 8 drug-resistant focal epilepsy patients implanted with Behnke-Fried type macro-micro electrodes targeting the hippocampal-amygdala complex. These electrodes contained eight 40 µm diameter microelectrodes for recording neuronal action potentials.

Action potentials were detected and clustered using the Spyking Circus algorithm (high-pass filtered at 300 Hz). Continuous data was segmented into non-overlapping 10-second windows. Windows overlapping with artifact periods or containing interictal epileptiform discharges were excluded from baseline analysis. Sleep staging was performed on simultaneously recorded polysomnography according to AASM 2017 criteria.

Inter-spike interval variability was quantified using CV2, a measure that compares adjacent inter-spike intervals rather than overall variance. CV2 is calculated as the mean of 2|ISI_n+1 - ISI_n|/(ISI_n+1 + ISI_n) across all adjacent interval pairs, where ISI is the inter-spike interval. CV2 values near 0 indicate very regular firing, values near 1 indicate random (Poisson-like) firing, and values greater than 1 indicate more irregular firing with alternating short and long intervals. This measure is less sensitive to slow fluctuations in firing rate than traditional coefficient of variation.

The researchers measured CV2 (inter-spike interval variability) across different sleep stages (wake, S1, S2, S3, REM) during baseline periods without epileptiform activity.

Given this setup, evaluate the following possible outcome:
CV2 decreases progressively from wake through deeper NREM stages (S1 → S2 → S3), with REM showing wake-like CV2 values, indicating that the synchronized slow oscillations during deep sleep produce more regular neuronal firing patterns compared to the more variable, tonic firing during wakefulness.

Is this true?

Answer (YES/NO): NO